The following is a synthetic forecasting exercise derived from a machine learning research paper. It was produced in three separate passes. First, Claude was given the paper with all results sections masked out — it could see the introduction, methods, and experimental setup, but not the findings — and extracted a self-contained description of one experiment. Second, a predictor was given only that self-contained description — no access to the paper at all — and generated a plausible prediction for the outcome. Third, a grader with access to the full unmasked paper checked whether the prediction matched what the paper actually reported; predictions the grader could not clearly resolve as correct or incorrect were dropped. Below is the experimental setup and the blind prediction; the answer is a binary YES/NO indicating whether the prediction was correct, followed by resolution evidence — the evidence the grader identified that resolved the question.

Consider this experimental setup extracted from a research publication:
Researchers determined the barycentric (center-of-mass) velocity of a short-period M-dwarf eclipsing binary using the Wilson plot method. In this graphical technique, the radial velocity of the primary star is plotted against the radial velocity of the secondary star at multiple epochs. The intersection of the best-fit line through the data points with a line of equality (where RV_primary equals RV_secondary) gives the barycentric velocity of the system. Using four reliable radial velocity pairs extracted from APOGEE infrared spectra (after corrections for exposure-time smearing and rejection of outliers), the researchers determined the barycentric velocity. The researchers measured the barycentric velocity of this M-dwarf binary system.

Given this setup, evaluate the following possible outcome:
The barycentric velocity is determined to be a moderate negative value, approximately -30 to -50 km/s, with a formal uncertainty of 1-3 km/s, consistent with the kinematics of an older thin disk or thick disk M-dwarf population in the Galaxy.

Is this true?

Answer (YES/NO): NO